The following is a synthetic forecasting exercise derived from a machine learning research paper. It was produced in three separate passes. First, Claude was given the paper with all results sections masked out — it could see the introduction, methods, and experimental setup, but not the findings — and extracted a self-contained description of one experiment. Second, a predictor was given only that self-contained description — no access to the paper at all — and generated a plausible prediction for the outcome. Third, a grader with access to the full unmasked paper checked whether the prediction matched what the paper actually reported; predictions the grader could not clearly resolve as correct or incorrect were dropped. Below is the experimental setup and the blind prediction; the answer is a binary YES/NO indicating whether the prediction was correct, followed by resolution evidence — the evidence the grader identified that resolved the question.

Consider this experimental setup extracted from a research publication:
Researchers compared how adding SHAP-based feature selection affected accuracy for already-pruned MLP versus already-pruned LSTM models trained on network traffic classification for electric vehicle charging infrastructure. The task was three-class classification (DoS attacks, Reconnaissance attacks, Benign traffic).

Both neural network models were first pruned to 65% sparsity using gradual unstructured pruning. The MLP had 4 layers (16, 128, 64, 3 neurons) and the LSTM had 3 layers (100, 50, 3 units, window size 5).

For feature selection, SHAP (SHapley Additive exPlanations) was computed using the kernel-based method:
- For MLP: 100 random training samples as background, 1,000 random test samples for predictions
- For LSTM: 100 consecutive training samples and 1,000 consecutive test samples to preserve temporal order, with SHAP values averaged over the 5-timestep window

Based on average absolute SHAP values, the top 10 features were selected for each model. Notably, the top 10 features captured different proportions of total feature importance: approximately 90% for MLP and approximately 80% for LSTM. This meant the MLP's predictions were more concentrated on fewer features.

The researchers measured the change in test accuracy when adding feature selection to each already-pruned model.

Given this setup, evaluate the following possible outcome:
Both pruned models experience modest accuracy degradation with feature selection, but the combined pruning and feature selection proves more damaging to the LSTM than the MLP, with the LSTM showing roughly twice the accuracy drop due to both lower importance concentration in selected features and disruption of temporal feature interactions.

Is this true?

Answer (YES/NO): NO